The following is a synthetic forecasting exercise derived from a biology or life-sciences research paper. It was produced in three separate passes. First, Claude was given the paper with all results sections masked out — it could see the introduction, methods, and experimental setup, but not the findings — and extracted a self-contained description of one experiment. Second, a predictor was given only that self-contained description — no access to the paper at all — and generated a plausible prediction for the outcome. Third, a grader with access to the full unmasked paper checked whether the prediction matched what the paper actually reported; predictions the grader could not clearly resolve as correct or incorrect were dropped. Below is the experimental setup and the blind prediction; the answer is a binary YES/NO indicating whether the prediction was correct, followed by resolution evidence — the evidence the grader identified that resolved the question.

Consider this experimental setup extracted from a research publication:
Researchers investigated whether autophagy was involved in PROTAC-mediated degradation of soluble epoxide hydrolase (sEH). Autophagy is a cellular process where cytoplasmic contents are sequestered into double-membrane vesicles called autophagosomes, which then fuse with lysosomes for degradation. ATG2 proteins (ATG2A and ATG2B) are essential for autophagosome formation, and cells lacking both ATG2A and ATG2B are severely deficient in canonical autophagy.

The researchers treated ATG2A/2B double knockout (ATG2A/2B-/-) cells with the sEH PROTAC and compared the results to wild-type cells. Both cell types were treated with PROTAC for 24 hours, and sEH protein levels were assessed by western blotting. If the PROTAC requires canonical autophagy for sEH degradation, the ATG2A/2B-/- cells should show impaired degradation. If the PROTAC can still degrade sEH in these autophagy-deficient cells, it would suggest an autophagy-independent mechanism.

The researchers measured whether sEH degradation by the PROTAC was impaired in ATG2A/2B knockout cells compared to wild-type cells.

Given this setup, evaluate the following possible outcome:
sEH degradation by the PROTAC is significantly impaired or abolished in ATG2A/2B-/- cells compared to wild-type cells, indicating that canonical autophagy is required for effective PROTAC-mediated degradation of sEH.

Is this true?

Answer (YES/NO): NO